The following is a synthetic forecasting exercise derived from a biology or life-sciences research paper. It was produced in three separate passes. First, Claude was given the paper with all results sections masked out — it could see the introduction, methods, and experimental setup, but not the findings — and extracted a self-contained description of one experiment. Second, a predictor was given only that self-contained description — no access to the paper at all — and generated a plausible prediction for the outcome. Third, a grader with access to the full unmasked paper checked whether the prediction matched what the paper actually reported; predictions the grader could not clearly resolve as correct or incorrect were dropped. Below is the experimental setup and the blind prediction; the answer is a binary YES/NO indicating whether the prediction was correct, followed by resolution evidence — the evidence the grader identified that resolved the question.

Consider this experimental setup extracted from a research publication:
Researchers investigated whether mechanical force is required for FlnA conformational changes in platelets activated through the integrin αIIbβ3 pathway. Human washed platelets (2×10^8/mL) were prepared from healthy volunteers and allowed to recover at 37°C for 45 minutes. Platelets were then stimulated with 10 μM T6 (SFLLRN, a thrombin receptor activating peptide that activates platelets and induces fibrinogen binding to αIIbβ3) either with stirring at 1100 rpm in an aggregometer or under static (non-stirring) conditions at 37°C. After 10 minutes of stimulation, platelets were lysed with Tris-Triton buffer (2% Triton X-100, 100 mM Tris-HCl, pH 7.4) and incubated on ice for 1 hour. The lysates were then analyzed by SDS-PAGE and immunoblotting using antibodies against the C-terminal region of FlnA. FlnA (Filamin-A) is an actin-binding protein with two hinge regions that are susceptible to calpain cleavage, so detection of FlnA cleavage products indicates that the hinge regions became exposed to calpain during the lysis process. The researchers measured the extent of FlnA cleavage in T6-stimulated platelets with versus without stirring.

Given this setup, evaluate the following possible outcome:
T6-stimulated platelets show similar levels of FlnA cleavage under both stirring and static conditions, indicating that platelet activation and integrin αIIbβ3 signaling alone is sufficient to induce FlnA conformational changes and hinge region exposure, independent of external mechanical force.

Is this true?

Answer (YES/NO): NO